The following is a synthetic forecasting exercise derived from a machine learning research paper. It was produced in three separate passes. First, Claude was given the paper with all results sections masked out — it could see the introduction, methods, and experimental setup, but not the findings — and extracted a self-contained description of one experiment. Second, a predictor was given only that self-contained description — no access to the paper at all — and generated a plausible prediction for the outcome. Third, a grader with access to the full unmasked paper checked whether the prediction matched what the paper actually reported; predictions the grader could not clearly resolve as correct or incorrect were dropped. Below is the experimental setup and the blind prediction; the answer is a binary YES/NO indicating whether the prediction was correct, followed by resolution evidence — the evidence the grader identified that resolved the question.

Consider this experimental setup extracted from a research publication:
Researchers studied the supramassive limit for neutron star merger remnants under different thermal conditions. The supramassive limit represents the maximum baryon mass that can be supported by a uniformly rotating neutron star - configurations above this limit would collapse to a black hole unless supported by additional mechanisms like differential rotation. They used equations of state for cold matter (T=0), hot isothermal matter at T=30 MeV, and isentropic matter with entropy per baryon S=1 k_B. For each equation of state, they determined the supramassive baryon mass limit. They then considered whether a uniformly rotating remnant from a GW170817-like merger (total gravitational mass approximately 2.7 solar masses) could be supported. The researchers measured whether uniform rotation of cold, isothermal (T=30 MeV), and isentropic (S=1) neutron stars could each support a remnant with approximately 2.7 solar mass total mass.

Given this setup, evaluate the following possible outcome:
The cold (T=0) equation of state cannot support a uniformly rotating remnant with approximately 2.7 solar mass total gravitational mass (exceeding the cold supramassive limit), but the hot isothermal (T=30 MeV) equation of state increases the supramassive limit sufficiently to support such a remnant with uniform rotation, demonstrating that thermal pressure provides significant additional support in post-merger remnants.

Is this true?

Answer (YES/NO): NO